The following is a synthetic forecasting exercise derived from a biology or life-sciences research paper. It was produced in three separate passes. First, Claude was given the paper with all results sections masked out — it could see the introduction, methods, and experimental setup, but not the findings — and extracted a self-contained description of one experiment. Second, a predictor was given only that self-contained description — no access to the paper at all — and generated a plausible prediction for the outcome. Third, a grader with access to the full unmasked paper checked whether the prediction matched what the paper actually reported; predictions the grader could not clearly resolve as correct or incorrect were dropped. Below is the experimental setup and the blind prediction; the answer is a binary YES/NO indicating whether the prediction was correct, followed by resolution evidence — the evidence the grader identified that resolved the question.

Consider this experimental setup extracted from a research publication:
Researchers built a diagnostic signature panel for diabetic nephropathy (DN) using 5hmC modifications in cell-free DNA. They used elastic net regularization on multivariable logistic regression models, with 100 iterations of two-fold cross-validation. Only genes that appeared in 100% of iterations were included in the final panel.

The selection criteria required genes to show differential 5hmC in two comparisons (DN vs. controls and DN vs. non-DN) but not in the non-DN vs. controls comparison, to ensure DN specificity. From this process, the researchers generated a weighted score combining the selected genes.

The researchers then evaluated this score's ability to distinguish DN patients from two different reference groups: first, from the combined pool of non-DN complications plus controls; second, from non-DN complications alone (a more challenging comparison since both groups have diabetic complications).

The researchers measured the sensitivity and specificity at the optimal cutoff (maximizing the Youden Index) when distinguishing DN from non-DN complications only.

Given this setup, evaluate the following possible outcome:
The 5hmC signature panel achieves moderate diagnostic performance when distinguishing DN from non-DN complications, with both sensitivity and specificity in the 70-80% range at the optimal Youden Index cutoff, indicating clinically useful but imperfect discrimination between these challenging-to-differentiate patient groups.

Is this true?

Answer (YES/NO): NO